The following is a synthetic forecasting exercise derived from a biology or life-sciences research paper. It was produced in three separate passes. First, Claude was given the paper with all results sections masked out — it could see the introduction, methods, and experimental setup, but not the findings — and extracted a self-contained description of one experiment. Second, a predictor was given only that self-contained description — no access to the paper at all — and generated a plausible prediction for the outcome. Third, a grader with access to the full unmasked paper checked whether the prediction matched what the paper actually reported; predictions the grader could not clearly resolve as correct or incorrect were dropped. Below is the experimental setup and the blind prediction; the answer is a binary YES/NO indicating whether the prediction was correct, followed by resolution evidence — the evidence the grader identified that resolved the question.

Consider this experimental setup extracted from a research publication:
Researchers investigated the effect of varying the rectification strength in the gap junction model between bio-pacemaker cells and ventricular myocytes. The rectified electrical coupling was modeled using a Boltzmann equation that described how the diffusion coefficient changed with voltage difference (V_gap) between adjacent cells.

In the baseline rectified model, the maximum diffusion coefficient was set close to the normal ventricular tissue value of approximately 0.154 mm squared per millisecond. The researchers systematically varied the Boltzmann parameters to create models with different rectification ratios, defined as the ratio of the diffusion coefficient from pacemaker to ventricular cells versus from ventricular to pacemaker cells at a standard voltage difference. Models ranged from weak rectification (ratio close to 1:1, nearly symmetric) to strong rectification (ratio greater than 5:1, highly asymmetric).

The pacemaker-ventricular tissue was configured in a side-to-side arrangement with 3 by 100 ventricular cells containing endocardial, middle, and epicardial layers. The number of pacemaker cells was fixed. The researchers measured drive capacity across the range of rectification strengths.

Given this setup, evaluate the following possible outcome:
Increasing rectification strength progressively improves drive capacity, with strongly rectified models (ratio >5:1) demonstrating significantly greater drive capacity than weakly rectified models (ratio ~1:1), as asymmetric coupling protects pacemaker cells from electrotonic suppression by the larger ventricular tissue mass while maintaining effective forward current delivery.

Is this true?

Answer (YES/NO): YES